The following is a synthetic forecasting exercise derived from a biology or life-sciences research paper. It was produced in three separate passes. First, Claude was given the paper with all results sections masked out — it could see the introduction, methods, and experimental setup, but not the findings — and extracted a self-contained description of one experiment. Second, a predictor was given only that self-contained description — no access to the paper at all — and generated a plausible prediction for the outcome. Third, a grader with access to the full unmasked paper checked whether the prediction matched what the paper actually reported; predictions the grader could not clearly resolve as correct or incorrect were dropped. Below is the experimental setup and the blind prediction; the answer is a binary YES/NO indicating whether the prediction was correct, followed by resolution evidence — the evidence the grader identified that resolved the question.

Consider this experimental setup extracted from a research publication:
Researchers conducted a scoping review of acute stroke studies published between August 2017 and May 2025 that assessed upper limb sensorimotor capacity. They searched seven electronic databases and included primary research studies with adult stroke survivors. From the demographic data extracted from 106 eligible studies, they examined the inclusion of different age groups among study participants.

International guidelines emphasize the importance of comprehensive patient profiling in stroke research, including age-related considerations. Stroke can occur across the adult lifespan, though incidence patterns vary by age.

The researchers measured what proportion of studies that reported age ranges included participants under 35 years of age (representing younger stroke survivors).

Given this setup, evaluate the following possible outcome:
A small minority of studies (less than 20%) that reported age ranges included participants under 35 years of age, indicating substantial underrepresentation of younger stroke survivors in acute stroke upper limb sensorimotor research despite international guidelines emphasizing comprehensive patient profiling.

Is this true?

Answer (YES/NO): NO